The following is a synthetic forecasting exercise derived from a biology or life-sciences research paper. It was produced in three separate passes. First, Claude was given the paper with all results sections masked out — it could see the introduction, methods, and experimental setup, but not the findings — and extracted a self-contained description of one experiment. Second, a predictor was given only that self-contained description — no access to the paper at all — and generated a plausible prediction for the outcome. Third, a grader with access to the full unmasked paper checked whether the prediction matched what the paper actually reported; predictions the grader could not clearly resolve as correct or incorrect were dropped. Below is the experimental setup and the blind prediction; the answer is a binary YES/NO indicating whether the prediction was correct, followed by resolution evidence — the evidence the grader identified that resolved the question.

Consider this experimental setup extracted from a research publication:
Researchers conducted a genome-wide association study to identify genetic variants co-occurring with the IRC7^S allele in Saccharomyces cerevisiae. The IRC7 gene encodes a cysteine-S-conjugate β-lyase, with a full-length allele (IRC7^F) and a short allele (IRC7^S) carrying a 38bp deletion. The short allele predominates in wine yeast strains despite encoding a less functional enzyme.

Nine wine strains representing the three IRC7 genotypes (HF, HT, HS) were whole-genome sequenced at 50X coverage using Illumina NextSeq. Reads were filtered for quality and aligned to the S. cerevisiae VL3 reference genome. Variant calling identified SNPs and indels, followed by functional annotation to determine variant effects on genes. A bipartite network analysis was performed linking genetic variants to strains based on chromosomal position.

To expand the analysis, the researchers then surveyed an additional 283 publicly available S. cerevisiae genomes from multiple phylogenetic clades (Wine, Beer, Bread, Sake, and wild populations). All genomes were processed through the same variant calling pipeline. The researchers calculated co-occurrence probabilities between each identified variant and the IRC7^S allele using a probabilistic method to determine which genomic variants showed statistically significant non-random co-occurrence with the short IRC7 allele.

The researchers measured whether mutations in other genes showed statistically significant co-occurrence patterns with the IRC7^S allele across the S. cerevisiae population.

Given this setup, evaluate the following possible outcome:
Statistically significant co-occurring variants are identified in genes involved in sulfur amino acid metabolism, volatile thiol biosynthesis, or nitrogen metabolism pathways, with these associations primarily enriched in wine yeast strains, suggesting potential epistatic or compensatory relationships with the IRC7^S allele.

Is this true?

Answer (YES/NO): NO